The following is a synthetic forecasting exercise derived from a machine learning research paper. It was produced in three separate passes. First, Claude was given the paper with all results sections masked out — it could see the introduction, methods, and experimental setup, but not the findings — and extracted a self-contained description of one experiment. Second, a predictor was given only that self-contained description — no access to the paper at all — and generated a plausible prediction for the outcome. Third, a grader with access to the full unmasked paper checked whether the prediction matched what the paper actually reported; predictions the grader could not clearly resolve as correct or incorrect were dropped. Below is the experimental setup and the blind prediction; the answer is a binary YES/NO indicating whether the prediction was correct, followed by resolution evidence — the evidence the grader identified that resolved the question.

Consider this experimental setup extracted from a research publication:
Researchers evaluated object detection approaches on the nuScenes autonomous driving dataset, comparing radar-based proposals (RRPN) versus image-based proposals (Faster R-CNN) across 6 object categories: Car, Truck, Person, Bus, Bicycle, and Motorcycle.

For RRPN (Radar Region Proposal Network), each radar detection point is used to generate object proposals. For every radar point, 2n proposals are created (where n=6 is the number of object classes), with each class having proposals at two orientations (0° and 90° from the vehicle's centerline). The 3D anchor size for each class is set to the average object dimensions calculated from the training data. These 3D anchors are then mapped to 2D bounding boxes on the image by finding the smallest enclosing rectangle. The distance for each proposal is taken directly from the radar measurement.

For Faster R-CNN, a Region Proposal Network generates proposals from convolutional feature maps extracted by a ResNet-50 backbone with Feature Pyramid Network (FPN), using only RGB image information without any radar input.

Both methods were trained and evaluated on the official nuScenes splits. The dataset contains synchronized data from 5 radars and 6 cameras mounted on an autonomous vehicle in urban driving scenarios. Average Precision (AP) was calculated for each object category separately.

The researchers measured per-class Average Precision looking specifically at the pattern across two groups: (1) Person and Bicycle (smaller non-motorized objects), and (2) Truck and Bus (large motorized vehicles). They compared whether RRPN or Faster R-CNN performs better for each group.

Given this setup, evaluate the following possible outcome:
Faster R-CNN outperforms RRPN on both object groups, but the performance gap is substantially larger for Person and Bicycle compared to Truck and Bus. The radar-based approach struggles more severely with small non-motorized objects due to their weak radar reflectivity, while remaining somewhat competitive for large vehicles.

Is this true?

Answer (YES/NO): NO